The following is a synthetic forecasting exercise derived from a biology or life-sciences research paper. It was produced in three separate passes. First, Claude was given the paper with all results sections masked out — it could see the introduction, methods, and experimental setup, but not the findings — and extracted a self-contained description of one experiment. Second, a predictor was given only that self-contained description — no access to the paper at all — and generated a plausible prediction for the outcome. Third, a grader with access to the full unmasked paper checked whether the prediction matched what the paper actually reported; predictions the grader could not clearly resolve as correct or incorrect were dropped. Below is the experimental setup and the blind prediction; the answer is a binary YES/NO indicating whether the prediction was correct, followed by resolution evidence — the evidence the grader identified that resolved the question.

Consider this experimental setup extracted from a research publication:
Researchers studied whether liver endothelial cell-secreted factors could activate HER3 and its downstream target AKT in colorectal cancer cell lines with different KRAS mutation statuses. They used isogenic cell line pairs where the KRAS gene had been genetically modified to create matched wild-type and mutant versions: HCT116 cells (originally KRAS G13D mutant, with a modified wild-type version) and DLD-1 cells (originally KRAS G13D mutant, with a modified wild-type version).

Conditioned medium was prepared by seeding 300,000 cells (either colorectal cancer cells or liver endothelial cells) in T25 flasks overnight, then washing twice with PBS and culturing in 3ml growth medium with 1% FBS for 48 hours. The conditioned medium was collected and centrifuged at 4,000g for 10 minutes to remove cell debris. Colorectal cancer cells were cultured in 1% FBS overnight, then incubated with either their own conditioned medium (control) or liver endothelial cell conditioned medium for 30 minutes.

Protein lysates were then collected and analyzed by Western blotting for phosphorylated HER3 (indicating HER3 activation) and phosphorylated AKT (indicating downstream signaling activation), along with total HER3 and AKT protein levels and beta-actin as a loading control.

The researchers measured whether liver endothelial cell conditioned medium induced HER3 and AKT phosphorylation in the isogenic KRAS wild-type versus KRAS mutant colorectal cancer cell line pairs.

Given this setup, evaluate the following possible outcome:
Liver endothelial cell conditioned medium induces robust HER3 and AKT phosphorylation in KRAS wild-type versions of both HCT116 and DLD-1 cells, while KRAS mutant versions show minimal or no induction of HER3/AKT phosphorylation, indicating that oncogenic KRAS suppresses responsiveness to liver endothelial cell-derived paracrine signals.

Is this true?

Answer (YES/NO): NO